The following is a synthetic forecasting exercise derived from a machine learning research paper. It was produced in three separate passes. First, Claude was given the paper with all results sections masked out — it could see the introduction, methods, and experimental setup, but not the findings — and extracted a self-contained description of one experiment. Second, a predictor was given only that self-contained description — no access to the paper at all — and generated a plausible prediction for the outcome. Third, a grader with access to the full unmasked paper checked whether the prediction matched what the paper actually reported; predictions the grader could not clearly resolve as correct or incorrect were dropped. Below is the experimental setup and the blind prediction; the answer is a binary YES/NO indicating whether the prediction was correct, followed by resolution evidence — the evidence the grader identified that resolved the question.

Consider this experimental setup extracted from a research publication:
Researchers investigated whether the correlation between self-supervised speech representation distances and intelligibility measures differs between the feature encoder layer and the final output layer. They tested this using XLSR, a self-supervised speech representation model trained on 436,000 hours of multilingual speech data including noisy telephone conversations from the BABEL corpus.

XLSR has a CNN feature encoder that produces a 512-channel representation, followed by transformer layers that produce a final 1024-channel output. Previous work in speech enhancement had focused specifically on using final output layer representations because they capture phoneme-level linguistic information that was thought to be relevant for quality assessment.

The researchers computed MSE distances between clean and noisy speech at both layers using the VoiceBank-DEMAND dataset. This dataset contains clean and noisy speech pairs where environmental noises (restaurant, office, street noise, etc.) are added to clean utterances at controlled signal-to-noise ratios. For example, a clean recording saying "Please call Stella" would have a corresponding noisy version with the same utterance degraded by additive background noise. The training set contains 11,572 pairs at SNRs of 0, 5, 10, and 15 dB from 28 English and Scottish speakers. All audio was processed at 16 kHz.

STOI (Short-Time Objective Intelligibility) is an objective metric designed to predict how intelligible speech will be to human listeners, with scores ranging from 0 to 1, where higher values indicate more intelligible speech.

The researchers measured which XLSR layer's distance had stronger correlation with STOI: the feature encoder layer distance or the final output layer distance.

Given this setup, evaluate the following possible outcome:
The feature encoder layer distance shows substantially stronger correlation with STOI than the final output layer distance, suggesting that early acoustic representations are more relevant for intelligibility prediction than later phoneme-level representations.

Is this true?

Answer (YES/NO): YES